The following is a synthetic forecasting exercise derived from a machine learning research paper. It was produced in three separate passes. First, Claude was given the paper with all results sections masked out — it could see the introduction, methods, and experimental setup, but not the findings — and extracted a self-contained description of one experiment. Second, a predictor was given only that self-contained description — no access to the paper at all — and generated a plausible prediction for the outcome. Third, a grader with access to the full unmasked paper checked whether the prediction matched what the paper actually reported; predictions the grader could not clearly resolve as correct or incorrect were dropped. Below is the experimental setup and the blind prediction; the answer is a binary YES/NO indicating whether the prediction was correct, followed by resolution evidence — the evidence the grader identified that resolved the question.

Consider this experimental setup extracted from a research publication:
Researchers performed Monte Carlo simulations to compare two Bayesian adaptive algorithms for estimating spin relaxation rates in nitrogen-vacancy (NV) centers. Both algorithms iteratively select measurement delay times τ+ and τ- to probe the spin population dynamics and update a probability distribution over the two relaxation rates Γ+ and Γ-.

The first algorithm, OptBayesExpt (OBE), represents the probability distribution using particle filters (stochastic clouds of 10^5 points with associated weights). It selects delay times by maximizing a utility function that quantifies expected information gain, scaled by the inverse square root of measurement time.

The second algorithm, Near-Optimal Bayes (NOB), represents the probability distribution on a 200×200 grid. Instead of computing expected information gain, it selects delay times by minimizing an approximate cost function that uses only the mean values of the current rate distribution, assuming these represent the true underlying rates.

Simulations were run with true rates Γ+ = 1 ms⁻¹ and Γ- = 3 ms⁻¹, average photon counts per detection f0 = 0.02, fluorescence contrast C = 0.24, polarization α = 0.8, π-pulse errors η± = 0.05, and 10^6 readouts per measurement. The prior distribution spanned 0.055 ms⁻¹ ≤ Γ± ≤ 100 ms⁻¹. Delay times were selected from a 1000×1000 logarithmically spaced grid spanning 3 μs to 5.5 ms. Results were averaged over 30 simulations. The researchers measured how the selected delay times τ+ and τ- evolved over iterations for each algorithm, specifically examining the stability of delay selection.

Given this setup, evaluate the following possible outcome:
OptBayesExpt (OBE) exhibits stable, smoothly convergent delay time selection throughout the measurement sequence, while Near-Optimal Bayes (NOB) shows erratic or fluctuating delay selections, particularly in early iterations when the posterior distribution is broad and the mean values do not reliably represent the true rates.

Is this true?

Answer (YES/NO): NO